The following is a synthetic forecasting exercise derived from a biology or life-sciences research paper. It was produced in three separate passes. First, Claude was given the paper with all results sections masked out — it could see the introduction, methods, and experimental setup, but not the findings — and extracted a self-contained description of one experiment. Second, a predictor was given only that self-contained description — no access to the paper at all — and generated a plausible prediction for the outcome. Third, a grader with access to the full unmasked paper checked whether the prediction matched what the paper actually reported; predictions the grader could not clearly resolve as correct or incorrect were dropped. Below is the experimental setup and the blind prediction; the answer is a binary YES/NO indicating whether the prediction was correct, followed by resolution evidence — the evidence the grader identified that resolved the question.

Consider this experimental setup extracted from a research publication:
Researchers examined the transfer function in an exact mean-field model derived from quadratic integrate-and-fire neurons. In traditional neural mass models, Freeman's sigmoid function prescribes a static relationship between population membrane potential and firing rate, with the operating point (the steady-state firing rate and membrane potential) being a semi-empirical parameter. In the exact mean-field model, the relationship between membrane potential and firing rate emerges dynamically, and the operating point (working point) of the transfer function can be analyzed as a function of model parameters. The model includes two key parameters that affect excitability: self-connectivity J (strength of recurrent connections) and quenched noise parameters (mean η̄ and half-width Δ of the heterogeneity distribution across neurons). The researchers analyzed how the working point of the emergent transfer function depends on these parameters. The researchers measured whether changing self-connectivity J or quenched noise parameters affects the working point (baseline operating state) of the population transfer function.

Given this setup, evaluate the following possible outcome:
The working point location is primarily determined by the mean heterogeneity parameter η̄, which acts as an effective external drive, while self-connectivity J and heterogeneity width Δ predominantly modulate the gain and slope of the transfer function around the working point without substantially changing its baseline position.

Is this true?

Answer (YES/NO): NO